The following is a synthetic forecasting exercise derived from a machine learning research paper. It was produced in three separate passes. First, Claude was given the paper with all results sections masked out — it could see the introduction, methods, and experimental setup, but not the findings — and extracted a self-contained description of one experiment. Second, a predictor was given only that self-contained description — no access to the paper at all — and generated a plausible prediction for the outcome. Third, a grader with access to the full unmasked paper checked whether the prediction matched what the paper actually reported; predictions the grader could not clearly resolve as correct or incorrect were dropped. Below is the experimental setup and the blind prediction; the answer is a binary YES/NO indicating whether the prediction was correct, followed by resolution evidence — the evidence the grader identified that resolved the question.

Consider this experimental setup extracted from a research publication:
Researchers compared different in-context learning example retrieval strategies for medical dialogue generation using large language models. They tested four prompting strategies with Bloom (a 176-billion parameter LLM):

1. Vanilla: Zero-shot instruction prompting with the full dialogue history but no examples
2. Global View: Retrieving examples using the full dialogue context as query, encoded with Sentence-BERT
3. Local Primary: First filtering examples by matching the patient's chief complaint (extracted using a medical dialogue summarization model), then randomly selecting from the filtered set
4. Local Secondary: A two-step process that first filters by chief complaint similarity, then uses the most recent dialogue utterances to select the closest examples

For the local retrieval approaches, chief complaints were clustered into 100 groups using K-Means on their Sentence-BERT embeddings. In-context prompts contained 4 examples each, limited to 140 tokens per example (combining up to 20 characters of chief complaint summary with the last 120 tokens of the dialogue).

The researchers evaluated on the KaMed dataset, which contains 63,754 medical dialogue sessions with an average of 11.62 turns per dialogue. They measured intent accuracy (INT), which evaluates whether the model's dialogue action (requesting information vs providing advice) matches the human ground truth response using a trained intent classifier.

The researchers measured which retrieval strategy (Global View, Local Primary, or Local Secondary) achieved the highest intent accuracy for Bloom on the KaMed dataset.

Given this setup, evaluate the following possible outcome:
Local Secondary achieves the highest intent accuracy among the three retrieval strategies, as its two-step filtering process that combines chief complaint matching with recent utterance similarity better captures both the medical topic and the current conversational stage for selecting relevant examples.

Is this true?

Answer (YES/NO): NO